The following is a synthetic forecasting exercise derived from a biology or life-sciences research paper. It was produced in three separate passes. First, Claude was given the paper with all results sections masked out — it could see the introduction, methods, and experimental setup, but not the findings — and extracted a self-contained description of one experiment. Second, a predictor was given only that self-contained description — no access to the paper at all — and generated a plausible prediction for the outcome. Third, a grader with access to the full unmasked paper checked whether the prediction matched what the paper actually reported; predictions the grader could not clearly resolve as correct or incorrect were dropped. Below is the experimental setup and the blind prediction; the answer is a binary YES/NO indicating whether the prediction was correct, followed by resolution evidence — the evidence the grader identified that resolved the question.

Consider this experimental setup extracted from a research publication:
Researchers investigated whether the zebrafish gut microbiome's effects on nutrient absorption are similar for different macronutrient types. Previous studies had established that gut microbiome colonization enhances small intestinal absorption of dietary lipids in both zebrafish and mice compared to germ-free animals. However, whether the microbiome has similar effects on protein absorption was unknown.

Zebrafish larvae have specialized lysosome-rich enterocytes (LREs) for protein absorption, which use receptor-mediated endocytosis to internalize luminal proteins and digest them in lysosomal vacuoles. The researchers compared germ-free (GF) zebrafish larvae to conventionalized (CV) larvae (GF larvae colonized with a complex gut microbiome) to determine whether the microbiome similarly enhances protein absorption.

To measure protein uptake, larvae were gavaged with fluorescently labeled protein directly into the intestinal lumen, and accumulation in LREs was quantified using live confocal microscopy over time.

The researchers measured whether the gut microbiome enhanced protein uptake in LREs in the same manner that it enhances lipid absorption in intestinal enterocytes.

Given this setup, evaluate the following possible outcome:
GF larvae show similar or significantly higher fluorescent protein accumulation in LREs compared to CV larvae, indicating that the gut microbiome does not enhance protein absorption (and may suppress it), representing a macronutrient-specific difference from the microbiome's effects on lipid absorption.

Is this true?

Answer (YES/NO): YES